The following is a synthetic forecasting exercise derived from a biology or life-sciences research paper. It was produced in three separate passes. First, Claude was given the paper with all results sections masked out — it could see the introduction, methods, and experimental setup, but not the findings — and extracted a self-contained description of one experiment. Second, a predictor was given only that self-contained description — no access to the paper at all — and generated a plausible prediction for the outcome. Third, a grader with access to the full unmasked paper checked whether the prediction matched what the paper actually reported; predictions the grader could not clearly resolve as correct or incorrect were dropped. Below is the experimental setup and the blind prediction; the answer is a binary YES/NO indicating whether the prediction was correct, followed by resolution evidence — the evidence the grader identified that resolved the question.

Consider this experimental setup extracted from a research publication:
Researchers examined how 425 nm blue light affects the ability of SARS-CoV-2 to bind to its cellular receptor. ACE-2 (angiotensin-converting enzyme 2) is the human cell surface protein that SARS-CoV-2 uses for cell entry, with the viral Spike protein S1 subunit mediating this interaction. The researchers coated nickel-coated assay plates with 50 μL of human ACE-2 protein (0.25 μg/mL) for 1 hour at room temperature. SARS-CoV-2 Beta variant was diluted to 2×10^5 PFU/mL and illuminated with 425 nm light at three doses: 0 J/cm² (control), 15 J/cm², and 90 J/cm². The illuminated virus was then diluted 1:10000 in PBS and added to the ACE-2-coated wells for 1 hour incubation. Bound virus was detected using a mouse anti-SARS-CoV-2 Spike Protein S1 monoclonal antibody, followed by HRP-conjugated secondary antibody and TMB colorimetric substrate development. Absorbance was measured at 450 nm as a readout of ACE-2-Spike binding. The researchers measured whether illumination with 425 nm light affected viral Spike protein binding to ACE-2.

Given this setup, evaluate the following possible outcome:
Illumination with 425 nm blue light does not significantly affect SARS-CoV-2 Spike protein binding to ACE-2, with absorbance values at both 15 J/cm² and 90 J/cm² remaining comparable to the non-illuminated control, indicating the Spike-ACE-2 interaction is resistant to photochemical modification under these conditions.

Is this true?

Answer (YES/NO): NO